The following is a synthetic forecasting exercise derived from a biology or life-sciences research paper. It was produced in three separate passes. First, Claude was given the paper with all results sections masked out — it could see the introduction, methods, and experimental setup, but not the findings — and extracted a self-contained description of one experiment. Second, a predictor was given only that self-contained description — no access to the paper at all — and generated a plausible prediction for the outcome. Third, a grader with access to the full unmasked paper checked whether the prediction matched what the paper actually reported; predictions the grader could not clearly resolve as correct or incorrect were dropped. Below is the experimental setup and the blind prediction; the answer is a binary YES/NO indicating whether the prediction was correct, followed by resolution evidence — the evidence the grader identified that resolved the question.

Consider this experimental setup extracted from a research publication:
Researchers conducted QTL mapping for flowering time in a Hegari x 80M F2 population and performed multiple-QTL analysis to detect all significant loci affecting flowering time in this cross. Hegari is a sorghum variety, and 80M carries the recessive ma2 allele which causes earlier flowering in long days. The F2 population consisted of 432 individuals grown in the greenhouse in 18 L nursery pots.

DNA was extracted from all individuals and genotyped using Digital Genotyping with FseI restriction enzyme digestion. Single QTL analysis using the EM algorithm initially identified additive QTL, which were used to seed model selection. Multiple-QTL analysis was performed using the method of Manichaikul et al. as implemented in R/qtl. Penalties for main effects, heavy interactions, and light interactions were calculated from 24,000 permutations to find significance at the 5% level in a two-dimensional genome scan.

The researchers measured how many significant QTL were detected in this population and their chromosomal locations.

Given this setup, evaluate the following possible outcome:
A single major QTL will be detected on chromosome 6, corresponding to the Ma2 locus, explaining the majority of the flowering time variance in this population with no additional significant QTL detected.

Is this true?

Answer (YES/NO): NO